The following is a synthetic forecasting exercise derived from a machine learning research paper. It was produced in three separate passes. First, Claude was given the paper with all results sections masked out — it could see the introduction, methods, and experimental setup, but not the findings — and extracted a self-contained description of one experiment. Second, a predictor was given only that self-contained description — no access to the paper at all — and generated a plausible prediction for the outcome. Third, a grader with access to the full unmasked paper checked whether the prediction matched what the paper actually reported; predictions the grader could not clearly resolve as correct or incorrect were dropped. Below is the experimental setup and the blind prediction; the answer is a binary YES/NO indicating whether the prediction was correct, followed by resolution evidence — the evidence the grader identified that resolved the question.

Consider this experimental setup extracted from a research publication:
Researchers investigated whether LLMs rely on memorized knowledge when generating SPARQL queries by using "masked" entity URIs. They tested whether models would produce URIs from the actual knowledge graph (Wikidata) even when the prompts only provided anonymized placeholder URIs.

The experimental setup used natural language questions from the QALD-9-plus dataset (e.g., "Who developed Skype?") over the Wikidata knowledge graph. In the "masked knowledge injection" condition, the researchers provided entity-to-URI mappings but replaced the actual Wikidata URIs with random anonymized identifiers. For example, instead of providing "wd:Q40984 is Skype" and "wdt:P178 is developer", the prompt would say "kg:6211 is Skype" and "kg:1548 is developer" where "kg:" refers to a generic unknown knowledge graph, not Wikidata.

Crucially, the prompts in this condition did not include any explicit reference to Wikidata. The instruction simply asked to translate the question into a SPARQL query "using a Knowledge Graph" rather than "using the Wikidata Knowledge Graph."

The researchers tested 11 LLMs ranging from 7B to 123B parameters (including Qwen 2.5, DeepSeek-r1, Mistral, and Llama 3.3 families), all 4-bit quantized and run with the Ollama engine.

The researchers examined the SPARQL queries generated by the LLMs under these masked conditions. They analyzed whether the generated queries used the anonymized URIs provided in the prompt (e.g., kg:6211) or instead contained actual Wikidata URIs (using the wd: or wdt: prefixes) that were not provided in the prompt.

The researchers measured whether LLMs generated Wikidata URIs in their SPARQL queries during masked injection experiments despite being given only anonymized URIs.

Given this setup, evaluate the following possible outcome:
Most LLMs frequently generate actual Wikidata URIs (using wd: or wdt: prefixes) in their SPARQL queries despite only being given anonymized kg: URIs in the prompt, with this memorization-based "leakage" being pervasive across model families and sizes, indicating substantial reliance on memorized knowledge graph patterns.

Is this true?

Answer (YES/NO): NO